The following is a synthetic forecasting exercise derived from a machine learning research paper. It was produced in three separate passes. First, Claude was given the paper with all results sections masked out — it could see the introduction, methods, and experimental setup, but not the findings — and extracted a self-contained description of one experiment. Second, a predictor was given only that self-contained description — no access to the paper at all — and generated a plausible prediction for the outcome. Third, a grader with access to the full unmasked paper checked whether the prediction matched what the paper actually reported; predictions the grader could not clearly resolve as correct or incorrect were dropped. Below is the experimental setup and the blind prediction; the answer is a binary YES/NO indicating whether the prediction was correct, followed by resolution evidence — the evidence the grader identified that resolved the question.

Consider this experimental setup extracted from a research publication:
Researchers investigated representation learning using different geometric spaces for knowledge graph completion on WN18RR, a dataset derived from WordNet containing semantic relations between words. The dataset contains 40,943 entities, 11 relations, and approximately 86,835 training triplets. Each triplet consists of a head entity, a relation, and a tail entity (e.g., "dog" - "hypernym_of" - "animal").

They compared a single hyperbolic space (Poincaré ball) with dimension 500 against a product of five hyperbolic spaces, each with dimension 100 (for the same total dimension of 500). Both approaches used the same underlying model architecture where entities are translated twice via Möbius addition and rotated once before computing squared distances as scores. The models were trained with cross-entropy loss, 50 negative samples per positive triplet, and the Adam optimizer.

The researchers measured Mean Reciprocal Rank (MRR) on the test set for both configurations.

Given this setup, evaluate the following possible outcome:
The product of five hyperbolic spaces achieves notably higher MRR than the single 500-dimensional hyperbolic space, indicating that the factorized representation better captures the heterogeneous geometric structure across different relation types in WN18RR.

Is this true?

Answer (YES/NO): NO